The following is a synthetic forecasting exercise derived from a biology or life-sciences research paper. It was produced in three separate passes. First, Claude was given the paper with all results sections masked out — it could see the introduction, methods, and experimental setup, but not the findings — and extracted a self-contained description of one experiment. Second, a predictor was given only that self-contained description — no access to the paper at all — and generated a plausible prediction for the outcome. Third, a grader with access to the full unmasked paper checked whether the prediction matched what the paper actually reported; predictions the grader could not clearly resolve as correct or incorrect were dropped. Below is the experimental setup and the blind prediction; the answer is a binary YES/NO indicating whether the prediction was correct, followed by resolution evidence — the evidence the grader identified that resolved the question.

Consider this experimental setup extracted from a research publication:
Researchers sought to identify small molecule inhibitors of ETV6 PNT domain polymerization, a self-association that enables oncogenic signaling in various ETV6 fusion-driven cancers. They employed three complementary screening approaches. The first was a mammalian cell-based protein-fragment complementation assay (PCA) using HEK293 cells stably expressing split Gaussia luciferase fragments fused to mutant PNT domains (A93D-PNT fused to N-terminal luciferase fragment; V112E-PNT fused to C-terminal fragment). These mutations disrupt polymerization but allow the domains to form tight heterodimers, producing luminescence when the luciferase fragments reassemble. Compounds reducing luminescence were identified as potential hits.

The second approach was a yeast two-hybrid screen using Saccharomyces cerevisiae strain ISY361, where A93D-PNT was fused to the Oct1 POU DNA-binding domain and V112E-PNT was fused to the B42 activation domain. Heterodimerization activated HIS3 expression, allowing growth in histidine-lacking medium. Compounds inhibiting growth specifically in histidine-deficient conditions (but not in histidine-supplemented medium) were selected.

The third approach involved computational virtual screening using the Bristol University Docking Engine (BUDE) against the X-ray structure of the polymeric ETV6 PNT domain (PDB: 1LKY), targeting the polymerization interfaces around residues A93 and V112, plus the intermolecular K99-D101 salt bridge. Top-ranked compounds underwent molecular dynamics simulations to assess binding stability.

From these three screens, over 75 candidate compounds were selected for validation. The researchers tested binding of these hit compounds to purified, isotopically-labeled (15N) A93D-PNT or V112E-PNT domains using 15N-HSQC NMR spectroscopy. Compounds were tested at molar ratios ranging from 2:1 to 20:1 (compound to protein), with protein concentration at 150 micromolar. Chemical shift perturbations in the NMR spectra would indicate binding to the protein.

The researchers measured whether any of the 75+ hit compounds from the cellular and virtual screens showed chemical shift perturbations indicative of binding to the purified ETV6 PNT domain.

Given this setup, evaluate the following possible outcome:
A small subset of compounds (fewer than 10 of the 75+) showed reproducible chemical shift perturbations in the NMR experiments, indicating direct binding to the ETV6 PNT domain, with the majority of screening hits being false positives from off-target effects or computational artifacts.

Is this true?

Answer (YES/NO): NO